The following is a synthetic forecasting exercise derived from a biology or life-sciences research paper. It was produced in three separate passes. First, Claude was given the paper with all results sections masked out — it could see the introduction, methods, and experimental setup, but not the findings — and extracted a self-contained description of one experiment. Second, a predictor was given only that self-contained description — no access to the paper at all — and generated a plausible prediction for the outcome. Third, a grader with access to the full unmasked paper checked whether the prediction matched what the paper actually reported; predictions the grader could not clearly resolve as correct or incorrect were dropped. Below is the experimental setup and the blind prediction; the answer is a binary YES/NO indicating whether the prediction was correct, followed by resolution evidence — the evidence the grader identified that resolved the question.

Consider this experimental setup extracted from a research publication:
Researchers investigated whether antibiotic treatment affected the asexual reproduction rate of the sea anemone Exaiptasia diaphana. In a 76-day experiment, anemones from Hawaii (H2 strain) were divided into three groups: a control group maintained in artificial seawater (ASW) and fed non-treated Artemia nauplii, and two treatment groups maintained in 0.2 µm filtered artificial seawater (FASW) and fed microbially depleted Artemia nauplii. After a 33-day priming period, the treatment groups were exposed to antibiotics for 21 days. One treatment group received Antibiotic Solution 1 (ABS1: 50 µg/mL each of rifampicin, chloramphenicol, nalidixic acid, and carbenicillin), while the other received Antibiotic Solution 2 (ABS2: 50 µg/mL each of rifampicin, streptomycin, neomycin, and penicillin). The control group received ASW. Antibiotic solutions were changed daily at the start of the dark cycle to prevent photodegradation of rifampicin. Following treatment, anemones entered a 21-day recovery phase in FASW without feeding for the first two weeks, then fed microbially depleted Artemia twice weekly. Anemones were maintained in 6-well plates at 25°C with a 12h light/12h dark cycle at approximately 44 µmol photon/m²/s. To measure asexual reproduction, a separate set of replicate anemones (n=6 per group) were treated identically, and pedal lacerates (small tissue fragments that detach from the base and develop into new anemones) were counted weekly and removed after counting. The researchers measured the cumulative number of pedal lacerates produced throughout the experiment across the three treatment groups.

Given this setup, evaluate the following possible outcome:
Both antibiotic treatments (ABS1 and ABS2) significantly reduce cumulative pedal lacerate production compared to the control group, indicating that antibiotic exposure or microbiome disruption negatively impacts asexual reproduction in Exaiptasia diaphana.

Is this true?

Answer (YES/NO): YES